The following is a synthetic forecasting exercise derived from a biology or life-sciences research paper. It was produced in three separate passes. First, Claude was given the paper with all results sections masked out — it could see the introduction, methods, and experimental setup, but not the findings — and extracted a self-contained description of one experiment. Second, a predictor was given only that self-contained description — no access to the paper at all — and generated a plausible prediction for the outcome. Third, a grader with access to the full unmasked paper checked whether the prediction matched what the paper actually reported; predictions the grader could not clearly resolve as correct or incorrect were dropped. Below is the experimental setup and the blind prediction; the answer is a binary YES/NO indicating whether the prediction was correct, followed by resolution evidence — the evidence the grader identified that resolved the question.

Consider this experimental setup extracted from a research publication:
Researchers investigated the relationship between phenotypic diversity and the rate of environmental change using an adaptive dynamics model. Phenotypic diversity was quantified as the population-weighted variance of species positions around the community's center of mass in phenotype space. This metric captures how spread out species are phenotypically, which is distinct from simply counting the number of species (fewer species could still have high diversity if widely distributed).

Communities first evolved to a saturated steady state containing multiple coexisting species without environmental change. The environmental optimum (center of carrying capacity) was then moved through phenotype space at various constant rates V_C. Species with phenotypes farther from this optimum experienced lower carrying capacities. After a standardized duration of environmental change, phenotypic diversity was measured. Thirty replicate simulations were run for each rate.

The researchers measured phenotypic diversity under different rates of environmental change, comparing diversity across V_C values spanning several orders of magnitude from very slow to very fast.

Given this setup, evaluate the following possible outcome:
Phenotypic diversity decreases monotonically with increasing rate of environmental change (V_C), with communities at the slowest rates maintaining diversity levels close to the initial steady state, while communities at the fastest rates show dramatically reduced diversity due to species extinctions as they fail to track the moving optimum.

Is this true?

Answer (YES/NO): YES